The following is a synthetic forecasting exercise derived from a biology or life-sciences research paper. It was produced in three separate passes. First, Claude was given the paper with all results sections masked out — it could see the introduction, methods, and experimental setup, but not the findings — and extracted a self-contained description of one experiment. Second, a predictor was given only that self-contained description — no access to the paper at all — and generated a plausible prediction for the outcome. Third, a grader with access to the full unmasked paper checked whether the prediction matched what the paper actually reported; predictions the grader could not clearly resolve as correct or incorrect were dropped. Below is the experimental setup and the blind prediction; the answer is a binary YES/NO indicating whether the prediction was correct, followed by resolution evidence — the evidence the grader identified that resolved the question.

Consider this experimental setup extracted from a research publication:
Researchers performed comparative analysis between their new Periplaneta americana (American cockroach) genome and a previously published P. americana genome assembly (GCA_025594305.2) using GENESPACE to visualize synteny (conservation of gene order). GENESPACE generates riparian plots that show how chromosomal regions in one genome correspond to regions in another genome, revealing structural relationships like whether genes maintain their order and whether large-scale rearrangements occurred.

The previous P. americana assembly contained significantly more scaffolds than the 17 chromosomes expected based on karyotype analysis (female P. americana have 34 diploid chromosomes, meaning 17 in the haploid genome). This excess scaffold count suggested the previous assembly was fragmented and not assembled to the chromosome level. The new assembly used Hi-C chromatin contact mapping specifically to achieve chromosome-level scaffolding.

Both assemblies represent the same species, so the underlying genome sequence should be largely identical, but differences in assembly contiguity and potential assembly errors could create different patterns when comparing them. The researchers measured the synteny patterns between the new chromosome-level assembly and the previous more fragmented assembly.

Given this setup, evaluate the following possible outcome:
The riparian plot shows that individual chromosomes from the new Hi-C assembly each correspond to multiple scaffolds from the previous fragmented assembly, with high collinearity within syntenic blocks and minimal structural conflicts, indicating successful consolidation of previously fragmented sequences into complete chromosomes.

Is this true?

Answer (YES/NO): NO